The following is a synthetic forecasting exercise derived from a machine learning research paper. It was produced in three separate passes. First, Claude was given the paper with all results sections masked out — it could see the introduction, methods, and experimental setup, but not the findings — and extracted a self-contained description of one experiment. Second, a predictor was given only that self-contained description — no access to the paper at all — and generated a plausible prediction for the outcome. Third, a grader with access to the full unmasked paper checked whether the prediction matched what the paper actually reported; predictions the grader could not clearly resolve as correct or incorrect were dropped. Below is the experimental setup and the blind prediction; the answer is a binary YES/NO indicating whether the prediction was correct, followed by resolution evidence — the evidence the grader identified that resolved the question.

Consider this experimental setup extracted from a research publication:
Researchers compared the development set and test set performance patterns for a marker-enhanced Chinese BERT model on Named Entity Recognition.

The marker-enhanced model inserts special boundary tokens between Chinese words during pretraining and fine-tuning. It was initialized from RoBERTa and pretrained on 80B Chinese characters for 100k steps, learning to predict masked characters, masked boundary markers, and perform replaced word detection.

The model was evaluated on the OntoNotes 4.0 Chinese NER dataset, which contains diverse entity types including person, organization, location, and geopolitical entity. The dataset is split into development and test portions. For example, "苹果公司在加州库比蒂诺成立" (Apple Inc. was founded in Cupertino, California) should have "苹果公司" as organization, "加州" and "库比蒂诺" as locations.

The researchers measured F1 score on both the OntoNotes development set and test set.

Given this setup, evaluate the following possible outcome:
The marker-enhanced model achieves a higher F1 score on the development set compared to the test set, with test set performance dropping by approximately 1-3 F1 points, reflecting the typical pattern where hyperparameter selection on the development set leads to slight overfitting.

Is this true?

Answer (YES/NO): NO